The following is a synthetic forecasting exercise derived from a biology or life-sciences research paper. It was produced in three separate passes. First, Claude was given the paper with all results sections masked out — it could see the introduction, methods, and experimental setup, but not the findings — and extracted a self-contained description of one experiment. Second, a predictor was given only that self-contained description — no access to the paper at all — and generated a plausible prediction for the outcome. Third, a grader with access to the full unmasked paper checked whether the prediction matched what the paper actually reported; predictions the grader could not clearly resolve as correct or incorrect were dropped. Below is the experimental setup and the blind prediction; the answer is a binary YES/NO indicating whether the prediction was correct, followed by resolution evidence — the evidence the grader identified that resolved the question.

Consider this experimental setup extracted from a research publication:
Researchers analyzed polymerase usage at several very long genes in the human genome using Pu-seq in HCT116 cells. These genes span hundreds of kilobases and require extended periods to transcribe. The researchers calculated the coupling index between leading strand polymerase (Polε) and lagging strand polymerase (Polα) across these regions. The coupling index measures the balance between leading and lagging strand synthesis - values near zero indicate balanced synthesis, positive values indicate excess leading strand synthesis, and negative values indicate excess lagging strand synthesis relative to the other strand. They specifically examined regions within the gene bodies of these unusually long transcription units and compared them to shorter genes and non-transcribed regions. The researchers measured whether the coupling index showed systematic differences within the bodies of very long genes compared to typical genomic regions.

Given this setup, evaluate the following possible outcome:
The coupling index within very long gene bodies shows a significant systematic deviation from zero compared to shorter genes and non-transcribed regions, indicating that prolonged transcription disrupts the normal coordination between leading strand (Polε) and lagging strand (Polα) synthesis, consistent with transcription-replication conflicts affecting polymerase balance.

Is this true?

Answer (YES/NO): YES